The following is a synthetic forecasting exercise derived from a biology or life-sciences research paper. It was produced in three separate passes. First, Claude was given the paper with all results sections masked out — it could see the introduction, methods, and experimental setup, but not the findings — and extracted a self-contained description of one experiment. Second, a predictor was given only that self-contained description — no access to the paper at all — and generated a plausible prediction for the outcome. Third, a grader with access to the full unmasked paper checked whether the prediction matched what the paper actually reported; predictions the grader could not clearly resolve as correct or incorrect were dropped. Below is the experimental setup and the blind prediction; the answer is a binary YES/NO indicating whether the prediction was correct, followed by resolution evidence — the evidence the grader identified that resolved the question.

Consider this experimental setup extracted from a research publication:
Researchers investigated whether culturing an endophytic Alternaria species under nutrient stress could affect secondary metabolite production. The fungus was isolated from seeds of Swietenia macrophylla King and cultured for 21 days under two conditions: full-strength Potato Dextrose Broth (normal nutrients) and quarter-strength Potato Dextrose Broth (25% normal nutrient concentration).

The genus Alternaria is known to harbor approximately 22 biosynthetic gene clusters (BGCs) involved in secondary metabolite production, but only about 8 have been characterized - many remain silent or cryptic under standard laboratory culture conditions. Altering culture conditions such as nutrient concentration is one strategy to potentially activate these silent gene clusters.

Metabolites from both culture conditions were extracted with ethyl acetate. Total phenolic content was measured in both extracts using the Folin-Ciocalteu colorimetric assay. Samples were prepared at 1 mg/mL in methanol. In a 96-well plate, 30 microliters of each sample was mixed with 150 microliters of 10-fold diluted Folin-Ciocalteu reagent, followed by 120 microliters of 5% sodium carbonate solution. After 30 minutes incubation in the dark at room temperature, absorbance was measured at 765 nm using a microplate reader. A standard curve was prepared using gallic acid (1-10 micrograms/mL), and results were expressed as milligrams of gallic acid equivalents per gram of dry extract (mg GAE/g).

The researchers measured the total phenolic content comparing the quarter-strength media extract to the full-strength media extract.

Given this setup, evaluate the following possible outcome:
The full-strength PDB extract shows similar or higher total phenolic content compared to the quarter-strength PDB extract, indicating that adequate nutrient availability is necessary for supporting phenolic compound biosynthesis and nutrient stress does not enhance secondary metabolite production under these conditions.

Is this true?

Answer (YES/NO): NO